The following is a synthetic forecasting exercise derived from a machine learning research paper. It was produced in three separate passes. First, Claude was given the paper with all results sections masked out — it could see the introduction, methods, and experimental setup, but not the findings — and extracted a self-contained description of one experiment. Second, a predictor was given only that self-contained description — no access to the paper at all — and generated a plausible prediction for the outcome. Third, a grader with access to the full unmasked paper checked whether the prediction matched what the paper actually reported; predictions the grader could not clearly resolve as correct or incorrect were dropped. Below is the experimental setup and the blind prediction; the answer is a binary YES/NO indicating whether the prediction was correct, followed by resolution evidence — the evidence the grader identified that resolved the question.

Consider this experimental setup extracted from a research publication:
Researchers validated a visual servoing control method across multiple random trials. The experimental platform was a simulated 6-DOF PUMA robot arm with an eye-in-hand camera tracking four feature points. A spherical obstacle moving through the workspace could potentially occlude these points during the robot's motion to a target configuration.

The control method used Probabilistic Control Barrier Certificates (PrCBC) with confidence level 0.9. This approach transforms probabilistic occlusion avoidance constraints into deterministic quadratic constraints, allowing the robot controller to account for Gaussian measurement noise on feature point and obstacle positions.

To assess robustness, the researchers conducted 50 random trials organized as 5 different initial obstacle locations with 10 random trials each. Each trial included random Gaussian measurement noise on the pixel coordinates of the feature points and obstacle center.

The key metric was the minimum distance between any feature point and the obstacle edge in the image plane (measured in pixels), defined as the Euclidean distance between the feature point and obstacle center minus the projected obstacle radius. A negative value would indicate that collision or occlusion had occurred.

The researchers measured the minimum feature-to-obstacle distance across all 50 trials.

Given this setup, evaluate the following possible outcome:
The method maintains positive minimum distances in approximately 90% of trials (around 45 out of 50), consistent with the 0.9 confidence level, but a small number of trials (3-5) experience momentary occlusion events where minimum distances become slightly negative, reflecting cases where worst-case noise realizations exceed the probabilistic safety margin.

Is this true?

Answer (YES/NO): NO